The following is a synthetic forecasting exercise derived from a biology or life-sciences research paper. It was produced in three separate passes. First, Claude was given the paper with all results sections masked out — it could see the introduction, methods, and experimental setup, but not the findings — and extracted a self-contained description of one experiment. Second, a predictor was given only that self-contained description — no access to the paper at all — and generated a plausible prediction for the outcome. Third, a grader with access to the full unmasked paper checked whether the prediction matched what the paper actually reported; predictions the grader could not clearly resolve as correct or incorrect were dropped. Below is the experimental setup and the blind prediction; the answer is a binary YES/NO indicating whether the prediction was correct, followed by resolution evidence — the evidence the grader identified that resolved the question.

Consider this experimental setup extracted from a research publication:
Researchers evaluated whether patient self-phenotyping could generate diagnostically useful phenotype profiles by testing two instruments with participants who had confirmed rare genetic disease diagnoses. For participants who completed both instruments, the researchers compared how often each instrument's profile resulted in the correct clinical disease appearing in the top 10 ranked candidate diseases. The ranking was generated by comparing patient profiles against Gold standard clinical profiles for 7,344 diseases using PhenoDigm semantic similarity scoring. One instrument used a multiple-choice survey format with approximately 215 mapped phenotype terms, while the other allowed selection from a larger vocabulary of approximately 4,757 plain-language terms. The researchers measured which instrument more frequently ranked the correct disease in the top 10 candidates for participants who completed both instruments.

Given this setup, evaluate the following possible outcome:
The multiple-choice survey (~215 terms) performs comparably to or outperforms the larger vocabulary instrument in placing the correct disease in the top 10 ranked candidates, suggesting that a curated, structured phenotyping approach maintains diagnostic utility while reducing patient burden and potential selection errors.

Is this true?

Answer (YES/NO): YES